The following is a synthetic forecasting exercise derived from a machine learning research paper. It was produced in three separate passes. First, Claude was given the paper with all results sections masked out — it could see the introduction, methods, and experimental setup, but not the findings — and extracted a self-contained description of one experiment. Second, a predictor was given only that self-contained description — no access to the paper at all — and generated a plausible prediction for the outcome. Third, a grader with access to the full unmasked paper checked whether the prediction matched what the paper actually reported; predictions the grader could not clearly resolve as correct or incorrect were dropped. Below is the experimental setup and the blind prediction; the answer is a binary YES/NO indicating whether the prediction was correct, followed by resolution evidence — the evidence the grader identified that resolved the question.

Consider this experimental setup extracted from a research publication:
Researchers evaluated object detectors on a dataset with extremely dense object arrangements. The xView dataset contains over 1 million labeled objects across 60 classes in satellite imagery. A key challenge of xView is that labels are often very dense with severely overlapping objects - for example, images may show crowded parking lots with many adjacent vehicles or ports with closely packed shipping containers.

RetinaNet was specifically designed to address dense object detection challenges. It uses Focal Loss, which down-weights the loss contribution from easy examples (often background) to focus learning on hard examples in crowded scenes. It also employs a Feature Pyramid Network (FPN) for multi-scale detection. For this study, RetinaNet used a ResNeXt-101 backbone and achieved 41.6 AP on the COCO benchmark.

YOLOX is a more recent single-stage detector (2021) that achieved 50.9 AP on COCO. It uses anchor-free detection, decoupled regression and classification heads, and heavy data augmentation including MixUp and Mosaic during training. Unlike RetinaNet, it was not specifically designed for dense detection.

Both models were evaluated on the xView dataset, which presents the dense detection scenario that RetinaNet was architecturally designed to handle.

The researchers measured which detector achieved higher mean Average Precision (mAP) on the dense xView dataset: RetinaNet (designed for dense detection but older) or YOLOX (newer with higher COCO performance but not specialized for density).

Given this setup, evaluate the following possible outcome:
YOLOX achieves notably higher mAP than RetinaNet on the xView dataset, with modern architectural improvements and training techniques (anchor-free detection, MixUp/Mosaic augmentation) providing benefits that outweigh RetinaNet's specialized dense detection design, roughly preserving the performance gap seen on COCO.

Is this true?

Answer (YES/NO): NO